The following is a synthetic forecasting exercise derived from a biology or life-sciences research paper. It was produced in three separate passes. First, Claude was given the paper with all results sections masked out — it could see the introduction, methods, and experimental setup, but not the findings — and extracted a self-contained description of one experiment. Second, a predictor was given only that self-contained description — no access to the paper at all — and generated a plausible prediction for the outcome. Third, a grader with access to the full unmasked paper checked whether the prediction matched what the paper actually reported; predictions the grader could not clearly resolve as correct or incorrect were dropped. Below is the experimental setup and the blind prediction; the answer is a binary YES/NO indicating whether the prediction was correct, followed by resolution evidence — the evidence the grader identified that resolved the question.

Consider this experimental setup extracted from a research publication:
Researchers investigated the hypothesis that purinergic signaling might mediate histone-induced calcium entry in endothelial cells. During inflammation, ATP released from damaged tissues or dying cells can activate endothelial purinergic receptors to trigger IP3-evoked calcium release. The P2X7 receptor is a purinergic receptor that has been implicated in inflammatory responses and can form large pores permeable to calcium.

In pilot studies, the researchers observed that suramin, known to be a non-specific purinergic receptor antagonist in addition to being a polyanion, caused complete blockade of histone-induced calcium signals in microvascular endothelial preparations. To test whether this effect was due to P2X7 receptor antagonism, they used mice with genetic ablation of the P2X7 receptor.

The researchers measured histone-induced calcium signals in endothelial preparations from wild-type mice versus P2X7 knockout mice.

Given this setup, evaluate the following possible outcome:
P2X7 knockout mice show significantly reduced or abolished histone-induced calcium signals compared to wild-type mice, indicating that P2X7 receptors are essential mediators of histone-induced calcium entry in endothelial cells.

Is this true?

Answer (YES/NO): NO